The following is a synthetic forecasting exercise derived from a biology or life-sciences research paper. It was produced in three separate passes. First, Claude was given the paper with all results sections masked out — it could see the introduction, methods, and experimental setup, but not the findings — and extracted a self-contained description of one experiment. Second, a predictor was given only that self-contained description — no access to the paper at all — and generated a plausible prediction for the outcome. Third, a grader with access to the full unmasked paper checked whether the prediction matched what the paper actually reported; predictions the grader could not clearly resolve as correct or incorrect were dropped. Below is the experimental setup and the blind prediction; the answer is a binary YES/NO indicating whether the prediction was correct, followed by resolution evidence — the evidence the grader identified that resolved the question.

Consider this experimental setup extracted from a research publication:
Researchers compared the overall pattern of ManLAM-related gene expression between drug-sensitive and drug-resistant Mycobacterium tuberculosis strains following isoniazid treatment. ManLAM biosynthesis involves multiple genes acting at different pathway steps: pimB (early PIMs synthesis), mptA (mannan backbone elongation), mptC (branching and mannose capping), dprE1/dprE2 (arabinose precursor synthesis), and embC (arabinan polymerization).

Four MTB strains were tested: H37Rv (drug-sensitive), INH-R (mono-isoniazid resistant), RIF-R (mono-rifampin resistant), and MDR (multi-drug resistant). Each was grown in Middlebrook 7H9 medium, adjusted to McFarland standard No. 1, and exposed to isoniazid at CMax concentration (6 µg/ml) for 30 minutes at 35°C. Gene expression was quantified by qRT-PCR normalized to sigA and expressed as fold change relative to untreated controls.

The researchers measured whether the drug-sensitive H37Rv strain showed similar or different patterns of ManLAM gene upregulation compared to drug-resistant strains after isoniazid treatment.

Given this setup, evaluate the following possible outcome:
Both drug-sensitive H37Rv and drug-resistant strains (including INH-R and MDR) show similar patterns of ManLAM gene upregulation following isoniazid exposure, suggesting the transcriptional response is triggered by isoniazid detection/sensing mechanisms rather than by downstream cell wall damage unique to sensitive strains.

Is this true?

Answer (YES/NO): NO